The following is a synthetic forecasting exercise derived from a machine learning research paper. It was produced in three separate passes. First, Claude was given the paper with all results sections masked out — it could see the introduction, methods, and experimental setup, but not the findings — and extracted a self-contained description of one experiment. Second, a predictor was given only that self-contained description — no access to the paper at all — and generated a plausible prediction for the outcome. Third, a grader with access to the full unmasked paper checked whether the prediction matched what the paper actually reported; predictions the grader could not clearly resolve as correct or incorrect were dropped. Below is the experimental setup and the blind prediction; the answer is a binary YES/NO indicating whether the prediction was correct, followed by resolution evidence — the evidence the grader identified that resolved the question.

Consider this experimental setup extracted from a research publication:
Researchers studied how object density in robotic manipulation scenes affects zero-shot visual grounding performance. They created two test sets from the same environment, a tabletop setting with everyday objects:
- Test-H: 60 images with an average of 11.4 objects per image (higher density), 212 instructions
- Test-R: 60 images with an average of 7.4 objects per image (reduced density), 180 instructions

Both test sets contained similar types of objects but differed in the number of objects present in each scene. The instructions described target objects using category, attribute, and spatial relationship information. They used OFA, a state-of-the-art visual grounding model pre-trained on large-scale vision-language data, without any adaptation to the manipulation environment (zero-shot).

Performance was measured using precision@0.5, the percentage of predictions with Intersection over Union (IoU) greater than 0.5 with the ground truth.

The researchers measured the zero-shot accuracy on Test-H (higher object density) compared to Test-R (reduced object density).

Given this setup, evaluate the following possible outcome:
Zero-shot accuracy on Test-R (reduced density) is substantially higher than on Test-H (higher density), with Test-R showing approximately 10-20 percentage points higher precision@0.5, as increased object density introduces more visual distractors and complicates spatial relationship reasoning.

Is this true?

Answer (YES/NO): NO